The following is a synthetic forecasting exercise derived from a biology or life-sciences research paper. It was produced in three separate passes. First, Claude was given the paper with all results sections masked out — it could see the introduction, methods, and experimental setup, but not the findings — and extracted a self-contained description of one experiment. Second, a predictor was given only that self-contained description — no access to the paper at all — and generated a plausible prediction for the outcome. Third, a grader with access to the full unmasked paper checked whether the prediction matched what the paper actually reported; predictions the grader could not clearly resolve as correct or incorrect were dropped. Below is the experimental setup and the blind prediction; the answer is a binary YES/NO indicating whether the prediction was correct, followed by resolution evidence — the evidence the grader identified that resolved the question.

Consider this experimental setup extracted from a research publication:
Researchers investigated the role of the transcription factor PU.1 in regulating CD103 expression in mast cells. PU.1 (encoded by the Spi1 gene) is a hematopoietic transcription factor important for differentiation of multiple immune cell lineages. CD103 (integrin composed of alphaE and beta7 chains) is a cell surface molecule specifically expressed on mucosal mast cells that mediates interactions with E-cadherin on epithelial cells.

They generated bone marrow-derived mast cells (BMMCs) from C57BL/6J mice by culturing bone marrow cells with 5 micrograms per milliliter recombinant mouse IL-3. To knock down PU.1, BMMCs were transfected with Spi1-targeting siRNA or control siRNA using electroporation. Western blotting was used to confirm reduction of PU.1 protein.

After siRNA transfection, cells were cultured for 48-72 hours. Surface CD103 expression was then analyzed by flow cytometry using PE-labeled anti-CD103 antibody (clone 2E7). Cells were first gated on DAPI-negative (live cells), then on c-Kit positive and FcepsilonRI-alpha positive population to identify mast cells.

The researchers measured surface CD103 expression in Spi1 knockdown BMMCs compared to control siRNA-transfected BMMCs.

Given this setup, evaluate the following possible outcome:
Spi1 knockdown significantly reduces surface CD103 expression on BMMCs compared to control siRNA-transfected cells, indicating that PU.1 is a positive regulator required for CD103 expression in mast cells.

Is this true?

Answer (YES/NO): YES